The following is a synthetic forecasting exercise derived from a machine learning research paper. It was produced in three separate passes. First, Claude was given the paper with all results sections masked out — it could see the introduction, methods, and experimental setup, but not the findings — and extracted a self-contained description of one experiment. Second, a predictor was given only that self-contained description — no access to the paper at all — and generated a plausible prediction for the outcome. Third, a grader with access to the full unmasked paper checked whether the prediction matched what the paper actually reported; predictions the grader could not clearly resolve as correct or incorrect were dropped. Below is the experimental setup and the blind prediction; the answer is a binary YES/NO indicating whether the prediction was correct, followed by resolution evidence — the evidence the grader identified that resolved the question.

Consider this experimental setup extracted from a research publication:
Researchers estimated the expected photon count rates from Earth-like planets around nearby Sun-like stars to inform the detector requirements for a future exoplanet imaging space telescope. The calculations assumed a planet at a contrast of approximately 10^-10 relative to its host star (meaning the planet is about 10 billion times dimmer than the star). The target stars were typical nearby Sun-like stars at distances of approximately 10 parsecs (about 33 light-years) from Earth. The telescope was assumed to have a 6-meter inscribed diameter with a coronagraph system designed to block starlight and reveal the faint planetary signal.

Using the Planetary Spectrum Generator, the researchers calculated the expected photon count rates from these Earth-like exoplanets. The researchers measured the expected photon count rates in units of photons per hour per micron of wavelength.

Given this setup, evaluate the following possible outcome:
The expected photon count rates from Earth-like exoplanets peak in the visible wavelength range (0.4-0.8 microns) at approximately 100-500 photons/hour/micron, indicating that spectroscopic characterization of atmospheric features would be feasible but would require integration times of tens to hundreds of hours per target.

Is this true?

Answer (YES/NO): NO